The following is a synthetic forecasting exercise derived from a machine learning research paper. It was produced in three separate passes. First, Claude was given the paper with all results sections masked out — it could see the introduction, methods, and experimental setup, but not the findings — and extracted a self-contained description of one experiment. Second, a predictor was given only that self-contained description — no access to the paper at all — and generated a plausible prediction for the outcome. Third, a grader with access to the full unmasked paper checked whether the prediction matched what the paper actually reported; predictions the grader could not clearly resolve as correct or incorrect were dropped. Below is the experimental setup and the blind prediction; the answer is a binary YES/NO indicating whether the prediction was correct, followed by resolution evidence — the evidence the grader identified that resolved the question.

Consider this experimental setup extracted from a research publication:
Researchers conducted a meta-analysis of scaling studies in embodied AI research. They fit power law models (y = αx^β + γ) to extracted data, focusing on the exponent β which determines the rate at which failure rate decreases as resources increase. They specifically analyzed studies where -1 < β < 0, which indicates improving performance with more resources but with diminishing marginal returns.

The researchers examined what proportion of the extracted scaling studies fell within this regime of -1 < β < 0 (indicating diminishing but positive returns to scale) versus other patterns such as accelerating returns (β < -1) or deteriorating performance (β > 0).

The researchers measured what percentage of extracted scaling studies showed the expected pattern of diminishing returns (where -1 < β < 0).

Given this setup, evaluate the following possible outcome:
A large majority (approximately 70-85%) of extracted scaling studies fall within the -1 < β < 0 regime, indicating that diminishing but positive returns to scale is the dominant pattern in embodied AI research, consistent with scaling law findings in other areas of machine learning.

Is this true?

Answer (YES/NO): NO